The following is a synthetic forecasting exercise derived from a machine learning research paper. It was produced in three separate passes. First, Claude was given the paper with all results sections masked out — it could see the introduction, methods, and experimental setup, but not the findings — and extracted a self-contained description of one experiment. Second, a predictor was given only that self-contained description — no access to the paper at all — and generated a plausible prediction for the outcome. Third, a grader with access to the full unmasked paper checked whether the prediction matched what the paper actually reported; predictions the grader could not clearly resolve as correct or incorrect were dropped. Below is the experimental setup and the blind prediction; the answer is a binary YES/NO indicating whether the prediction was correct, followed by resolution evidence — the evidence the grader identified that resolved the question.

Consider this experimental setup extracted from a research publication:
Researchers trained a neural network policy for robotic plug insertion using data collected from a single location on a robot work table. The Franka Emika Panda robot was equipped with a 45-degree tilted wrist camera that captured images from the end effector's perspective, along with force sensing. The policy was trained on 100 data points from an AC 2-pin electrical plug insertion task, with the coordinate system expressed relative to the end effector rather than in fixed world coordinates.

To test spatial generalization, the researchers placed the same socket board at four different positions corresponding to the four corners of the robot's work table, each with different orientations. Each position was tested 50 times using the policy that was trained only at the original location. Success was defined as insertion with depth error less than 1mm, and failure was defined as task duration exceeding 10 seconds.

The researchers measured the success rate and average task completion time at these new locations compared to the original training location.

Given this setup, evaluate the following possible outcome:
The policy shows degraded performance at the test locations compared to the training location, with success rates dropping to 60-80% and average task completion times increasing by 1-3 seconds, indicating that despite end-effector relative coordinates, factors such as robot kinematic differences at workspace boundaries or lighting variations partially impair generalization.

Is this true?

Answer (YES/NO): NO